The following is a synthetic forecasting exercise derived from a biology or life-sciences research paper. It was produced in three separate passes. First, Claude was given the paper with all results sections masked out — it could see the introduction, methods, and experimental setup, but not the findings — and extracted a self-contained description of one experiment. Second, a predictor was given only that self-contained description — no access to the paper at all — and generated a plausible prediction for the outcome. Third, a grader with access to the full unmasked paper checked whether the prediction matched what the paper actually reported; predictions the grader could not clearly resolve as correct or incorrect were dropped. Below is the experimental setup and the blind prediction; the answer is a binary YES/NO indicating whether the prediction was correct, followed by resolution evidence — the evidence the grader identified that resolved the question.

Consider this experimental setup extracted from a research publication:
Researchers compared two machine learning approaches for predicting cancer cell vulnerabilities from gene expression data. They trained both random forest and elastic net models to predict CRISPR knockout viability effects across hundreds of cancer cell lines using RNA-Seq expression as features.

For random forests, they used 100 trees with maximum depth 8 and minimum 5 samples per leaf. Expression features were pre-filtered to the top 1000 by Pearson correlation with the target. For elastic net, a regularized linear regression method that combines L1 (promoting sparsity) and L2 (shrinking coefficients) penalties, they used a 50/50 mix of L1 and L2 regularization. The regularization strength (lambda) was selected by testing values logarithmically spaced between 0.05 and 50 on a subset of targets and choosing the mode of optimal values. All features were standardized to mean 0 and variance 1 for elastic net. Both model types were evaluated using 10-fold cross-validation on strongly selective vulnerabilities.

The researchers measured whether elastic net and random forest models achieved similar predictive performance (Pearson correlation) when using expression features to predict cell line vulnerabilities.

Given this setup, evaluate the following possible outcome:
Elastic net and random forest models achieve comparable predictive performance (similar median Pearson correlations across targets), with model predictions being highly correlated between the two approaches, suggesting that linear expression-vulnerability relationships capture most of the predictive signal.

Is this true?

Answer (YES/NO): NO